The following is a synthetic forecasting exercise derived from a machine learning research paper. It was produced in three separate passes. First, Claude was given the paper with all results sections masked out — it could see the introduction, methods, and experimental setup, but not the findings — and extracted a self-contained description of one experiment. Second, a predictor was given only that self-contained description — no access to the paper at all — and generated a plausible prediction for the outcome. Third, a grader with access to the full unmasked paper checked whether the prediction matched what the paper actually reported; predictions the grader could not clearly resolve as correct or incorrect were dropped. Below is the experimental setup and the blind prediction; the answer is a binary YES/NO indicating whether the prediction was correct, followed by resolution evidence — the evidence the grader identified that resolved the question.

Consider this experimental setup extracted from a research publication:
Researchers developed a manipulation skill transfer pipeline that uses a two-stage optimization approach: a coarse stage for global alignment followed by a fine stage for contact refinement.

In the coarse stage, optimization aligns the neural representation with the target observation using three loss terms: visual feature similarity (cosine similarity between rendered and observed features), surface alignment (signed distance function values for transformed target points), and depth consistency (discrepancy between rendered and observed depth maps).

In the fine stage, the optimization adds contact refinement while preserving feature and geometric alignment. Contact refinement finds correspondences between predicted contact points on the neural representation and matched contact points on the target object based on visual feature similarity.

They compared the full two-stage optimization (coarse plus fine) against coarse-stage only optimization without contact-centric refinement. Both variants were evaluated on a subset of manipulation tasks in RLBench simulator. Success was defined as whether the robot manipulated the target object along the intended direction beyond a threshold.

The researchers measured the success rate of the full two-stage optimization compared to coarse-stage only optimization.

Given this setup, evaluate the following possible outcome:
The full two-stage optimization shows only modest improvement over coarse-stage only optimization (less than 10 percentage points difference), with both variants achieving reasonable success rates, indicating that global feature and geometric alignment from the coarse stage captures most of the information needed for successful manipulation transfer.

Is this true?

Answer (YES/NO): NO